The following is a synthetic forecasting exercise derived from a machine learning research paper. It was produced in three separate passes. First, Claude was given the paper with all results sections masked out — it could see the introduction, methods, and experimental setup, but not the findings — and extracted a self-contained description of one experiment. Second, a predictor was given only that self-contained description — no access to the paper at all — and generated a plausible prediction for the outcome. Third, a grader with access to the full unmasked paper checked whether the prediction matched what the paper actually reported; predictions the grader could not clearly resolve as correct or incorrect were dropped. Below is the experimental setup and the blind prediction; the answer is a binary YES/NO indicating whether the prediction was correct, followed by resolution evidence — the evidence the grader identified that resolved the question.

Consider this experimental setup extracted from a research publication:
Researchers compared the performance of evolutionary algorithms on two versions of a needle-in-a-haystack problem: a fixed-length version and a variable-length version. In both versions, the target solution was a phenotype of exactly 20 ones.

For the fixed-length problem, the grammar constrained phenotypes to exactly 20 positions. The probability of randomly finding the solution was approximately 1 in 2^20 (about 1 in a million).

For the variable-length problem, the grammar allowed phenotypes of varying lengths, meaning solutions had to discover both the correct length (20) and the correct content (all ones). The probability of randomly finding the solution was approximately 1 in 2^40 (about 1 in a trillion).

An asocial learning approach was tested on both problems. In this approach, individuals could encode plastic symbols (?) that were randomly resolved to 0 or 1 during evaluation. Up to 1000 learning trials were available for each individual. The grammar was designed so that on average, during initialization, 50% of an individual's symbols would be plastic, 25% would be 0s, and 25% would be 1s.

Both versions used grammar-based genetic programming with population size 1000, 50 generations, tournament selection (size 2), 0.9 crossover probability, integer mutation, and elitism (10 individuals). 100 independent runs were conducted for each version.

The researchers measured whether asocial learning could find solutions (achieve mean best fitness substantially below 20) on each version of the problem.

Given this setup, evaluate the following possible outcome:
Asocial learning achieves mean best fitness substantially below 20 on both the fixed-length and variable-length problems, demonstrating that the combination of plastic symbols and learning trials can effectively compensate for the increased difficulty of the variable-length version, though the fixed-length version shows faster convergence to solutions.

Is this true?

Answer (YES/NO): NO